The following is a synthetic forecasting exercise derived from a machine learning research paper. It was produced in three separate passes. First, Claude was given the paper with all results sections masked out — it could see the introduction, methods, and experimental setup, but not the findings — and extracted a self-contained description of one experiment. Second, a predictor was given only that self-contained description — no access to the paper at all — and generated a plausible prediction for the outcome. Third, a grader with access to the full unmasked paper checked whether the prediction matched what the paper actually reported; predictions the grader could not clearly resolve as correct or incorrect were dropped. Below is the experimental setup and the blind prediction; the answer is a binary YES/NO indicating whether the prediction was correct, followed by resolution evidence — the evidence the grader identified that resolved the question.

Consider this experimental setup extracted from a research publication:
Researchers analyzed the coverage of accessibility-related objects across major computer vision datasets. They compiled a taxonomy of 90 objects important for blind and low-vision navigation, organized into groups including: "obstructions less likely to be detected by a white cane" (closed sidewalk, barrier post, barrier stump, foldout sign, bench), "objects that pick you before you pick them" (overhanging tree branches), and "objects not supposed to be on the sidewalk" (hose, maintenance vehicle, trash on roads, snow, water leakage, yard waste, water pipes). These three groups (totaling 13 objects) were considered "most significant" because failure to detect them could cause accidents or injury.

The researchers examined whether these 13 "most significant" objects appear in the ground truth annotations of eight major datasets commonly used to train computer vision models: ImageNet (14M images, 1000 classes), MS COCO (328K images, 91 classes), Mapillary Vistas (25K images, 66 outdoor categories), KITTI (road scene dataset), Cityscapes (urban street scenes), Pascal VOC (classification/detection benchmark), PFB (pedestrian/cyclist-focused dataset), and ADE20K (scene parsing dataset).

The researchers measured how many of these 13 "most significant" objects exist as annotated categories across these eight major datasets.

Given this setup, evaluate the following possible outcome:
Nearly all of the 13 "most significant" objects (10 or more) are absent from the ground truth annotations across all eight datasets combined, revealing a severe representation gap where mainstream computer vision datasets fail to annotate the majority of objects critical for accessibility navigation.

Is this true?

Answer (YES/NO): NO